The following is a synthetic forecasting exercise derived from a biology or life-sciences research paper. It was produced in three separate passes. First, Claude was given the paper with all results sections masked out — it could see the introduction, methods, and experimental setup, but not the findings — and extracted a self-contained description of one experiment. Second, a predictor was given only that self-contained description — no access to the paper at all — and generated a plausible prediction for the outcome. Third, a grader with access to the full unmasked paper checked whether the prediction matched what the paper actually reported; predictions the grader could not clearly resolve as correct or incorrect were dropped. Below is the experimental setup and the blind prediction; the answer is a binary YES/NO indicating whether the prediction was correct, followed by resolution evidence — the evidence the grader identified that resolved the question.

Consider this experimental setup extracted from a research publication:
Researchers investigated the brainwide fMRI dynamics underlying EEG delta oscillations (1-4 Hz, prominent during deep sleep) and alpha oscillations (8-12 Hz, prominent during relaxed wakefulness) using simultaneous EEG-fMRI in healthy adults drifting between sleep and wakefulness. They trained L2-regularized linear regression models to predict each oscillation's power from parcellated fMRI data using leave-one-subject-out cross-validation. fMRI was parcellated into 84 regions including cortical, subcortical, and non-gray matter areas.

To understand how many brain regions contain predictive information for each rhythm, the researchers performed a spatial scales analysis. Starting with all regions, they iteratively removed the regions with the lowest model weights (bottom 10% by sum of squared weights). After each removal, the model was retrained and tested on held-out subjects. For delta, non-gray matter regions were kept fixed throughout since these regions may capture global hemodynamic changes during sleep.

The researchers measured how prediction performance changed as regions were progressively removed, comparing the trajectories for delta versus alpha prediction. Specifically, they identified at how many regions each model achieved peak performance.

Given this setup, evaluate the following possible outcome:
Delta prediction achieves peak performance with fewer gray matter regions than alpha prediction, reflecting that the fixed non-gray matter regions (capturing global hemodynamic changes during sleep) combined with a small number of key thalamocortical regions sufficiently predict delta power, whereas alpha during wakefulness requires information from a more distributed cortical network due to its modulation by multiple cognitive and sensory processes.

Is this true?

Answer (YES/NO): NO